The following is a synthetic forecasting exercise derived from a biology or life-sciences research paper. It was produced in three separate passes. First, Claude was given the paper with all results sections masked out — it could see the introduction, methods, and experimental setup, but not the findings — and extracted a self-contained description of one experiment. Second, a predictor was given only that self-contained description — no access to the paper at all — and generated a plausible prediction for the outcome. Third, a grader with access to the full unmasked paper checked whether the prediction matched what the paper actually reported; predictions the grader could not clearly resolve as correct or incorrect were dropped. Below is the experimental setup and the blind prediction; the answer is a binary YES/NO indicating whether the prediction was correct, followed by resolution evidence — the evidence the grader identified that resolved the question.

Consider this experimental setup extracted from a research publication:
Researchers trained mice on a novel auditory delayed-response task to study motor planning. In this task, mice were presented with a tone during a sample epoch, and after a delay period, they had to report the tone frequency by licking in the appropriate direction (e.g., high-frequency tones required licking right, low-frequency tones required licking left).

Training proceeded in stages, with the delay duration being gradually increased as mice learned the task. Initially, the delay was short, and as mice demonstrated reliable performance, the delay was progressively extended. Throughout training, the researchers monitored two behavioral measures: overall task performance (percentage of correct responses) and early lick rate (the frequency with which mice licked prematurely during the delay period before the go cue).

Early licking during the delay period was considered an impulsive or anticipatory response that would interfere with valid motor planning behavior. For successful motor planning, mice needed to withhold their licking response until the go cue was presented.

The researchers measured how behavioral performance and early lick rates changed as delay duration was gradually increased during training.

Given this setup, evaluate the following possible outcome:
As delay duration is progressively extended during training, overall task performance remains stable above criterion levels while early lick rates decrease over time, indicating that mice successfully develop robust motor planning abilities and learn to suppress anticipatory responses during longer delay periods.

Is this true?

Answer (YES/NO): NO